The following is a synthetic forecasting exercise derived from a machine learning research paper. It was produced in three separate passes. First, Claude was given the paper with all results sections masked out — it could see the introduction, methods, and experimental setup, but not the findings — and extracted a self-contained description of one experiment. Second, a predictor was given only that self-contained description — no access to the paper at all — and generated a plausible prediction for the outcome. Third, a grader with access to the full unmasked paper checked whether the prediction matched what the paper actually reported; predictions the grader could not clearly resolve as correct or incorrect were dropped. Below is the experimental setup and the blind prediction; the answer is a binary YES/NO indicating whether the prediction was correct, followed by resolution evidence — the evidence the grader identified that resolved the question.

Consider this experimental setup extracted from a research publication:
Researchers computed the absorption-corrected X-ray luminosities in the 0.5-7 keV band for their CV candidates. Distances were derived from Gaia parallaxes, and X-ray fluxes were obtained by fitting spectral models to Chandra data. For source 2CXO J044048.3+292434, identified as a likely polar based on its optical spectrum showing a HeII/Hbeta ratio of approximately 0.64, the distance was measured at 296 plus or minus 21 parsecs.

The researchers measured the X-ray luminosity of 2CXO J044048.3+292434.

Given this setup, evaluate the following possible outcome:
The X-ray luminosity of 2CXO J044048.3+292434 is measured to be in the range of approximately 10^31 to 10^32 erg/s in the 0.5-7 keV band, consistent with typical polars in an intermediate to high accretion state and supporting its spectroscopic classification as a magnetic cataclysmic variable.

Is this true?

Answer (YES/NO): NO